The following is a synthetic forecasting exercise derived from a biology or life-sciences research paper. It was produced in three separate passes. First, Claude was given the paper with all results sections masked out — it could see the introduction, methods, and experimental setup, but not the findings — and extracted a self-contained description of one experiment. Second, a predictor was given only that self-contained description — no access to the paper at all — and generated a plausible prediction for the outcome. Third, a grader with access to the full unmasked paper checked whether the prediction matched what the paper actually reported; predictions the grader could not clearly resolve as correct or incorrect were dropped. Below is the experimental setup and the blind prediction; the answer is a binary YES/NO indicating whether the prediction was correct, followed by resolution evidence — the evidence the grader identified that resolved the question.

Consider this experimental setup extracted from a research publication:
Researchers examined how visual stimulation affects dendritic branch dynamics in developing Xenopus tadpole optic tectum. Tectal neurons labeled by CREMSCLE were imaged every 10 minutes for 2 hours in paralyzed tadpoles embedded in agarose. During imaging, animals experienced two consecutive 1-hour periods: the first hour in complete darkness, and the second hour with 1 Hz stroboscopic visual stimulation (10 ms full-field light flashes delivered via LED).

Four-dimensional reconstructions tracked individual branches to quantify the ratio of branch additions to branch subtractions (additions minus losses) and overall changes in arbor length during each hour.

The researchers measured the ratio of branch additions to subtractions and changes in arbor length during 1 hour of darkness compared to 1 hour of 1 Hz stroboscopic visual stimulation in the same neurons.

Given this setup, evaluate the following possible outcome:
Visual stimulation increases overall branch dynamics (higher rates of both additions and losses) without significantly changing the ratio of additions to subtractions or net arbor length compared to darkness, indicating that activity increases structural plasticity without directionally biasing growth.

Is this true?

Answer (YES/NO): NO